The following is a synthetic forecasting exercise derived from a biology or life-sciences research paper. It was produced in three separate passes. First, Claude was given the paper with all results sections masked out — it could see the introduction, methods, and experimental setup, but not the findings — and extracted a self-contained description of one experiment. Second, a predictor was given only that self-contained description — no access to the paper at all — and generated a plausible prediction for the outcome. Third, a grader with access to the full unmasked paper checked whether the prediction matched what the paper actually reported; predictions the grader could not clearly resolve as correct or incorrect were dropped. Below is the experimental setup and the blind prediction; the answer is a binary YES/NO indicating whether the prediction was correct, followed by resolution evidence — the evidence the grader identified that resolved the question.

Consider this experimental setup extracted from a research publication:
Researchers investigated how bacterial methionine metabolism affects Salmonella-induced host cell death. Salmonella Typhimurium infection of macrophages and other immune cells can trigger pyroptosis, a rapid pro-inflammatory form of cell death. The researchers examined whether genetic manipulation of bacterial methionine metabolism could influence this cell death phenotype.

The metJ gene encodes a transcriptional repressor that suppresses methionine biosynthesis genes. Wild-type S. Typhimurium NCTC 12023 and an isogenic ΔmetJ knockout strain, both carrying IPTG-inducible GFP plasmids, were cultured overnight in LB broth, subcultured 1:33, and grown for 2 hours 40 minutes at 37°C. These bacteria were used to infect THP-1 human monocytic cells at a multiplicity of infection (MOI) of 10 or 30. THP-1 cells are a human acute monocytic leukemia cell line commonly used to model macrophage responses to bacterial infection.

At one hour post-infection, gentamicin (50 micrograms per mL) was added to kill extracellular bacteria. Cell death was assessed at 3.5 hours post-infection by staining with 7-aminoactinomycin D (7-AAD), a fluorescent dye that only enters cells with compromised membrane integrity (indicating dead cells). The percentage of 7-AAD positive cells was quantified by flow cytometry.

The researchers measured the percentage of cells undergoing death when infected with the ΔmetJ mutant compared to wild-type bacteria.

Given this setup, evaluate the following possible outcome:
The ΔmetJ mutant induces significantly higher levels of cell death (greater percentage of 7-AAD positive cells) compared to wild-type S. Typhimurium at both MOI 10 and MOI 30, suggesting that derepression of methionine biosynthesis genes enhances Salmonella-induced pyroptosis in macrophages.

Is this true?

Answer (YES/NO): NO